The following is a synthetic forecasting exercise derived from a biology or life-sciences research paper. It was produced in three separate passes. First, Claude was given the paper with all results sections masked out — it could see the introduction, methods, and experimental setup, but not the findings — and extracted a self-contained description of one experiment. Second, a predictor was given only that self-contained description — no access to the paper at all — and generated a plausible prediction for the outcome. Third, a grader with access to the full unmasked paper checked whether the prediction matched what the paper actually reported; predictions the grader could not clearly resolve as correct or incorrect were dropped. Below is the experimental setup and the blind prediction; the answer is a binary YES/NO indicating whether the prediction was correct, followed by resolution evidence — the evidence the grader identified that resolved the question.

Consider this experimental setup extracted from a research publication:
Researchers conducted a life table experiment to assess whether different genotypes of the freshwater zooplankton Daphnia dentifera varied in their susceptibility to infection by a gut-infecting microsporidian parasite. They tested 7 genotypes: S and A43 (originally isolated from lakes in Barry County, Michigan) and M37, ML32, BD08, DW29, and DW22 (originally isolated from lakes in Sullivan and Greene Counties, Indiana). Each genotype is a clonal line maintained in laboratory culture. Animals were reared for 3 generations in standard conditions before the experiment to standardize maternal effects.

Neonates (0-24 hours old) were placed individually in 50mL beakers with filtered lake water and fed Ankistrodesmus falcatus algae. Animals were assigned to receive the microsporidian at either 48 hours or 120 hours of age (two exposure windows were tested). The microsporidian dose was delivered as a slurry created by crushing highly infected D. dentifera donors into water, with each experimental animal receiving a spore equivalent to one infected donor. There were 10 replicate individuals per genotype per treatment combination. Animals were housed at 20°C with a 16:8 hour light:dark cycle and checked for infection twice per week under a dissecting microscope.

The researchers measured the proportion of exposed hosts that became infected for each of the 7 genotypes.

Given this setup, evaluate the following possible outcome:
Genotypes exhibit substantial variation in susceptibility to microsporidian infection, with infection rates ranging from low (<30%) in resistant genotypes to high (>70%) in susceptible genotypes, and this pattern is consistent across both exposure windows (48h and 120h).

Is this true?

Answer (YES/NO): YES